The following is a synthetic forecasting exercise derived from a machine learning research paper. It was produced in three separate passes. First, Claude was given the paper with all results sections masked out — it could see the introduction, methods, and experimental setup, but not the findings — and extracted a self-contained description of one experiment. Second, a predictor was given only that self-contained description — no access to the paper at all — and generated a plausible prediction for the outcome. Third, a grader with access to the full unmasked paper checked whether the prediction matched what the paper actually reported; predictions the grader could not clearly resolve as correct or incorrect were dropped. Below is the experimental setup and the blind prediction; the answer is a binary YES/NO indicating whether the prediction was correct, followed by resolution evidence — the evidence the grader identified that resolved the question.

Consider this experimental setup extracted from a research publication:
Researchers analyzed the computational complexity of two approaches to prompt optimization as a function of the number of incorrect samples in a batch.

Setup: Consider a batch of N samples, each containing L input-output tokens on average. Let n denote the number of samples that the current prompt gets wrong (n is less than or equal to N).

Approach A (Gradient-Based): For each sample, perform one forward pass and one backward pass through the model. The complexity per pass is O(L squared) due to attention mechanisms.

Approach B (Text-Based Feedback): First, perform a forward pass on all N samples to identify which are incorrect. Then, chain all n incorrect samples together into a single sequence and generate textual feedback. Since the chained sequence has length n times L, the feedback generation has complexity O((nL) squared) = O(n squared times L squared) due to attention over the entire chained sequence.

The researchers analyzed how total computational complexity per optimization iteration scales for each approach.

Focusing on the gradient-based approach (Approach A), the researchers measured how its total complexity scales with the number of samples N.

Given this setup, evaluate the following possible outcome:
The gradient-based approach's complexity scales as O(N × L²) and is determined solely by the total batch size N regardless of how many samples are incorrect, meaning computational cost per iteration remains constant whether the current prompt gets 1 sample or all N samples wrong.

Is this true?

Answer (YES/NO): YES